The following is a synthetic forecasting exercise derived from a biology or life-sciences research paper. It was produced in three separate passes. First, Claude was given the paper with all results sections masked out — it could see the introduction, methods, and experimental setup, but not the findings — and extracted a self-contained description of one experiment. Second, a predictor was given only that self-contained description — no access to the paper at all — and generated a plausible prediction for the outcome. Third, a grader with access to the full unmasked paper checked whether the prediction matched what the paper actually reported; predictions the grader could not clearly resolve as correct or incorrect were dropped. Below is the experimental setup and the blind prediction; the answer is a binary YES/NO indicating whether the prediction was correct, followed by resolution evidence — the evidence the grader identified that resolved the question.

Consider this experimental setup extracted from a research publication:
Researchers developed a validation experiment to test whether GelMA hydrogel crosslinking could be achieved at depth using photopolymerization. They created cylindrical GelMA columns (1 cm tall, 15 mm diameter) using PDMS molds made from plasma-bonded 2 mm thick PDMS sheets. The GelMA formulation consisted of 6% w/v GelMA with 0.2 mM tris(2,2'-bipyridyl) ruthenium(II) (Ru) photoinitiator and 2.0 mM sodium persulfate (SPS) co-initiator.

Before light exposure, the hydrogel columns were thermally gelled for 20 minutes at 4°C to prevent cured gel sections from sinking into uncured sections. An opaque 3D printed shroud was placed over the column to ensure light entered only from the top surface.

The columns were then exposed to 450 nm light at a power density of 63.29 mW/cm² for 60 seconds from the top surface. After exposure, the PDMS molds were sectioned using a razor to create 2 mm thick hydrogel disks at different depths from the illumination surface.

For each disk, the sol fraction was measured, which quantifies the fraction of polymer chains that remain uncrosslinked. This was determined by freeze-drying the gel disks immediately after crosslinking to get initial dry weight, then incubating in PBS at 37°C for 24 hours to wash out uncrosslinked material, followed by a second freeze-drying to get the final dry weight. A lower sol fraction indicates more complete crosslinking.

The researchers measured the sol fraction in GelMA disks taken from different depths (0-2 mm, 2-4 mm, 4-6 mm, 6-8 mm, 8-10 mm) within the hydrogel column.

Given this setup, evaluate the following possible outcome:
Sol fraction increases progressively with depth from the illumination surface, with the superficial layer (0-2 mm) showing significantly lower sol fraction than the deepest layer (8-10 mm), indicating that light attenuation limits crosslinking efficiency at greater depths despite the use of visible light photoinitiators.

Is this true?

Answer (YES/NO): NO